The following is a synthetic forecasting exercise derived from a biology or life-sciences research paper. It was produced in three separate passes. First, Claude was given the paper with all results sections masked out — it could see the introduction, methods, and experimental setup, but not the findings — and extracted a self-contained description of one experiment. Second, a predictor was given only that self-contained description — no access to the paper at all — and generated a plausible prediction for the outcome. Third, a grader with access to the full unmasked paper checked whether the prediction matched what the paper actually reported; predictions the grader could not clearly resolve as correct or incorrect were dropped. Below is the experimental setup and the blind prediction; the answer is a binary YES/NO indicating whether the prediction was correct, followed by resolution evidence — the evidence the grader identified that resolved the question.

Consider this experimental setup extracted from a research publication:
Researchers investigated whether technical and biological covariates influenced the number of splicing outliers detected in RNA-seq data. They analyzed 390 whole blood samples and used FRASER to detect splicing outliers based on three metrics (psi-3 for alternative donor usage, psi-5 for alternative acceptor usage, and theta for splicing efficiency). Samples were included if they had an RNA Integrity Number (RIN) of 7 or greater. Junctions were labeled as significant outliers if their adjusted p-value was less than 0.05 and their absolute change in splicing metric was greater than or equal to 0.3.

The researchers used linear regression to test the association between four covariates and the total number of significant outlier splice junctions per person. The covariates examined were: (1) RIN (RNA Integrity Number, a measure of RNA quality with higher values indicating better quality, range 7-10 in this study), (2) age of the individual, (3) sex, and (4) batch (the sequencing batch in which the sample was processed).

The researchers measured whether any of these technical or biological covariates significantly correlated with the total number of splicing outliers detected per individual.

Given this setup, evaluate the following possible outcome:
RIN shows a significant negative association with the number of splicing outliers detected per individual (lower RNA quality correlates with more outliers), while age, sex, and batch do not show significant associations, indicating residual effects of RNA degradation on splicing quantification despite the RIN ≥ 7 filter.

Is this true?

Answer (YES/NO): NO